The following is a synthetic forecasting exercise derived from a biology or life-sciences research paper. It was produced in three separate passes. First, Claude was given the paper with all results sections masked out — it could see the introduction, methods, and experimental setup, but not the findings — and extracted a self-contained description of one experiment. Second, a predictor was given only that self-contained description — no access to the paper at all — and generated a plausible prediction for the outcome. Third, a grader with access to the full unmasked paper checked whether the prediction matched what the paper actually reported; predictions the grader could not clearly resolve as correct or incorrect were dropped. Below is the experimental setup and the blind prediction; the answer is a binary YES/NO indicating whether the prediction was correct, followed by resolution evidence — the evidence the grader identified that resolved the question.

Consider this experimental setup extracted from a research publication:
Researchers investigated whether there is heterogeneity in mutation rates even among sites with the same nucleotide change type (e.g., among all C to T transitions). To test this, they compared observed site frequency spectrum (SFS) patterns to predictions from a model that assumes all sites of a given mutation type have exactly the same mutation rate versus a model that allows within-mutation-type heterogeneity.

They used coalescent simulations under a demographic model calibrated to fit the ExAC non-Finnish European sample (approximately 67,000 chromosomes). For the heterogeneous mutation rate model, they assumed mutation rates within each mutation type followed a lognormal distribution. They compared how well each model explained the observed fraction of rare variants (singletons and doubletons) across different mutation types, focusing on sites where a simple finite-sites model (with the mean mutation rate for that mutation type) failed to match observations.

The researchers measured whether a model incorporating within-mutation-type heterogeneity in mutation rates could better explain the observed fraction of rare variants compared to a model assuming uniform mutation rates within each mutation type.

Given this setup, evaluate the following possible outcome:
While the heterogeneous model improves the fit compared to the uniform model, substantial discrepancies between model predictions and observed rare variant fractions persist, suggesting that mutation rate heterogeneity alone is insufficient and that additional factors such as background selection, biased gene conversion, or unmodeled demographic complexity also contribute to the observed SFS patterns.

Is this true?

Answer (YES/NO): NO